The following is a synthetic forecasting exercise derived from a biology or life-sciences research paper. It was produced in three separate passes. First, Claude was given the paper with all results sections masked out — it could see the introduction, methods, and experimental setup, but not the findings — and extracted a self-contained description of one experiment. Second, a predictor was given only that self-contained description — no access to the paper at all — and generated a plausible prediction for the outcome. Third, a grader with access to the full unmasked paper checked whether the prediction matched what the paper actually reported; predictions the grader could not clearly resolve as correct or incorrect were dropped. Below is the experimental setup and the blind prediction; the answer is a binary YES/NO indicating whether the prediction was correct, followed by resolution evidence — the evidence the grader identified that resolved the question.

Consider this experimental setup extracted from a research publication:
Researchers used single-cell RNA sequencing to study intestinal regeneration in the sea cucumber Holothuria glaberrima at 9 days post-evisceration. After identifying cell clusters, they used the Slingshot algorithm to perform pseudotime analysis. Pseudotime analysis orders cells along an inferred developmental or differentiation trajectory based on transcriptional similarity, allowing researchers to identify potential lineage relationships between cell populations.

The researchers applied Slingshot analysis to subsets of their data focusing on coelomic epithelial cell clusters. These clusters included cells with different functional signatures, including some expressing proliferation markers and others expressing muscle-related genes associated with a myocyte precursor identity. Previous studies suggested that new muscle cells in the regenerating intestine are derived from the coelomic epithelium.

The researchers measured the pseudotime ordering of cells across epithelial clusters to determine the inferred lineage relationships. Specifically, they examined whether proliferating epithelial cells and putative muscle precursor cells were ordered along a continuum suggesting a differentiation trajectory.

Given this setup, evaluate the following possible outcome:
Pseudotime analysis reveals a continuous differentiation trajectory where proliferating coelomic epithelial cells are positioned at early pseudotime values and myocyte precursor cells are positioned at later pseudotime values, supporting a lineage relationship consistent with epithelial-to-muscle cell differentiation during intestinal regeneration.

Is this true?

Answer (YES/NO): YES